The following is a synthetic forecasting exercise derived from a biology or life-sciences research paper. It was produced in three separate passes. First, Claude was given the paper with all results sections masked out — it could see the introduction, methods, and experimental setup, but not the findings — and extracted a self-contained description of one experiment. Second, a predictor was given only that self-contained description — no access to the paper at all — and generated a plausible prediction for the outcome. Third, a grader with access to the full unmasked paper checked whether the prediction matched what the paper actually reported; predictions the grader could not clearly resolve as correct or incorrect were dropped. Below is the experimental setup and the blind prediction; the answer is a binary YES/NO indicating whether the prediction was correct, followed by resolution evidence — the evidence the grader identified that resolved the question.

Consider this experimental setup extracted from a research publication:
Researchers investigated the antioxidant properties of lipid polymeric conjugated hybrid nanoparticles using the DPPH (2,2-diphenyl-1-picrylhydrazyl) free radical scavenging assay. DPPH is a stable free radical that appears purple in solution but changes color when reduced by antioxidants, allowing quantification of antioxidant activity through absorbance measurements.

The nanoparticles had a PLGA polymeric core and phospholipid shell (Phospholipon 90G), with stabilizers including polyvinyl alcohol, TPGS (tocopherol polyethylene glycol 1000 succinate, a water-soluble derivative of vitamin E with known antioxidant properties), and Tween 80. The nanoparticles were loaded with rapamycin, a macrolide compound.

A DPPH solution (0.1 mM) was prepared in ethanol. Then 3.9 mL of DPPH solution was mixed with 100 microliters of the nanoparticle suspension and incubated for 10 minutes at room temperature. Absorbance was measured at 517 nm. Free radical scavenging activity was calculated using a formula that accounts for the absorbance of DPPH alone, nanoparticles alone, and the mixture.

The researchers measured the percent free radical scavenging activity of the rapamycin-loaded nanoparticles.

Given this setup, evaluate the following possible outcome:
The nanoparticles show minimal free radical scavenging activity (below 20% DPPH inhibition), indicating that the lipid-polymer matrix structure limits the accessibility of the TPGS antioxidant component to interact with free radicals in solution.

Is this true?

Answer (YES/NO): NO